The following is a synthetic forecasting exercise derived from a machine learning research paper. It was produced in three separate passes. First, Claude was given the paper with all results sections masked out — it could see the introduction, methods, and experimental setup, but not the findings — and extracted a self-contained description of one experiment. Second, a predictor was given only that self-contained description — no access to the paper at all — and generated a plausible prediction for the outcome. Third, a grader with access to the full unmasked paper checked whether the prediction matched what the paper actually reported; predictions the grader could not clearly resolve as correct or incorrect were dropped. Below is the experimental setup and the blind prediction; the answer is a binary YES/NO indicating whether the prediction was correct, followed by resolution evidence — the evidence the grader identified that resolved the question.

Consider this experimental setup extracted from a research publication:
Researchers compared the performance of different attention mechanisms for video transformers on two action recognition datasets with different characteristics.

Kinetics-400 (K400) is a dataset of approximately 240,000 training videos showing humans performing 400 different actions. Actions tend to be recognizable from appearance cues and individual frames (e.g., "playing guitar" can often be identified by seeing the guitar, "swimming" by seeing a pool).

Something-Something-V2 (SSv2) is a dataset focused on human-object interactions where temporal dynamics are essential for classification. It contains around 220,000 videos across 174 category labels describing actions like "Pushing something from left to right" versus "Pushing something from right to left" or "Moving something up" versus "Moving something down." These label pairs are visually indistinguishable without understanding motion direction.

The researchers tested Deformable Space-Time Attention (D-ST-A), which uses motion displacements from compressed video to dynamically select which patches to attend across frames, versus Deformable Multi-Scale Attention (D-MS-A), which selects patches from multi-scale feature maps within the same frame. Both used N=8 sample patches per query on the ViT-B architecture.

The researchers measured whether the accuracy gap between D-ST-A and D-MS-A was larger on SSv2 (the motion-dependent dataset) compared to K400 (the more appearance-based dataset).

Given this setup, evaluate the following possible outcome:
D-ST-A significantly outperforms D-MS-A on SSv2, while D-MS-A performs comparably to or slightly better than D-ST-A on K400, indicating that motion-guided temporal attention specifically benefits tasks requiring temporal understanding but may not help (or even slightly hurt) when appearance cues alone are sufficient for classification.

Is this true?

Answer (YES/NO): NO